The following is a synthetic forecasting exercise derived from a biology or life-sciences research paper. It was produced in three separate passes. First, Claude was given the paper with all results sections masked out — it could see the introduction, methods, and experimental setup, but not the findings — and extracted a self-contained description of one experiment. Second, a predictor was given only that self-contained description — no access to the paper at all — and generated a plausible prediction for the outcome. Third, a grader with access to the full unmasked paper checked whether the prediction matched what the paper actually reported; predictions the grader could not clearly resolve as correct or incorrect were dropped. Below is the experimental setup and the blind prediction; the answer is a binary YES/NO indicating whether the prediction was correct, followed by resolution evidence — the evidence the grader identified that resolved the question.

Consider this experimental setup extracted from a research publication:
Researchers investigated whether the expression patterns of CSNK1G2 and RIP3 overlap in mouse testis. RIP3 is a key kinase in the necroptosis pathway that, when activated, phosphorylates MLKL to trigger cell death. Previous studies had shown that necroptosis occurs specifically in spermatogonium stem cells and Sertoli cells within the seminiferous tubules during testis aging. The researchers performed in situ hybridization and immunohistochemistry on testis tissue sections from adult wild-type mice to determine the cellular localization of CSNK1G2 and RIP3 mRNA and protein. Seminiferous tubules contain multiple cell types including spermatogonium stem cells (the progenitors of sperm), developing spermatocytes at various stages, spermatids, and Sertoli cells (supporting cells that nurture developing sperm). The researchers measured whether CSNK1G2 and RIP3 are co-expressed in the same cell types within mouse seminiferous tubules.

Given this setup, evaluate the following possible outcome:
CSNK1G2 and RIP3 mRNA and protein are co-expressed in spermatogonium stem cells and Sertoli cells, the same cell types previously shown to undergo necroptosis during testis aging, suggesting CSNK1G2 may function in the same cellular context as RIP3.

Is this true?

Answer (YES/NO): YES